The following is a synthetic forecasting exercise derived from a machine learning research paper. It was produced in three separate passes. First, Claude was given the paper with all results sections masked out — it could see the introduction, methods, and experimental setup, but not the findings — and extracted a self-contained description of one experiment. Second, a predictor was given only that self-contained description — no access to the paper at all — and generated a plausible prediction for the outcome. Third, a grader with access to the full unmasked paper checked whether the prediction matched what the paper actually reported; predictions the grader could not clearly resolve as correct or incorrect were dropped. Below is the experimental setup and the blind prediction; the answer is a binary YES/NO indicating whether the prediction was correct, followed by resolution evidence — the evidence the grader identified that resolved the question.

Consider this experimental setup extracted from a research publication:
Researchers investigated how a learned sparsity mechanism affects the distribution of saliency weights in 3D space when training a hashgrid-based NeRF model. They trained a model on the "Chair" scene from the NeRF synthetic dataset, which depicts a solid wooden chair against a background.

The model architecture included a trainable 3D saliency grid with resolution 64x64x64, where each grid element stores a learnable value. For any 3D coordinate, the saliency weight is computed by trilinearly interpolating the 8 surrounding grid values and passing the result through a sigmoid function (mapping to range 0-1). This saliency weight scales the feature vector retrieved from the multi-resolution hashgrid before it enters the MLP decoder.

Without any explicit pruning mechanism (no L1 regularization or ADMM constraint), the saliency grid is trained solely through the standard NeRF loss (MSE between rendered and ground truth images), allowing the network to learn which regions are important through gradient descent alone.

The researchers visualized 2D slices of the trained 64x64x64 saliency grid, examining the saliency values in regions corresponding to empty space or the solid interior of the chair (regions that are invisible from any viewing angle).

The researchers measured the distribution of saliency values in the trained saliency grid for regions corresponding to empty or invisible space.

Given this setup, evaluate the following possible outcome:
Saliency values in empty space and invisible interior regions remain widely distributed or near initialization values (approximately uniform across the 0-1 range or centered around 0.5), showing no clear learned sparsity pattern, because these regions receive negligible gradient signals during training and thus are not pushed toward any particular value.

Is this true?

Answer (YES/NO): NO